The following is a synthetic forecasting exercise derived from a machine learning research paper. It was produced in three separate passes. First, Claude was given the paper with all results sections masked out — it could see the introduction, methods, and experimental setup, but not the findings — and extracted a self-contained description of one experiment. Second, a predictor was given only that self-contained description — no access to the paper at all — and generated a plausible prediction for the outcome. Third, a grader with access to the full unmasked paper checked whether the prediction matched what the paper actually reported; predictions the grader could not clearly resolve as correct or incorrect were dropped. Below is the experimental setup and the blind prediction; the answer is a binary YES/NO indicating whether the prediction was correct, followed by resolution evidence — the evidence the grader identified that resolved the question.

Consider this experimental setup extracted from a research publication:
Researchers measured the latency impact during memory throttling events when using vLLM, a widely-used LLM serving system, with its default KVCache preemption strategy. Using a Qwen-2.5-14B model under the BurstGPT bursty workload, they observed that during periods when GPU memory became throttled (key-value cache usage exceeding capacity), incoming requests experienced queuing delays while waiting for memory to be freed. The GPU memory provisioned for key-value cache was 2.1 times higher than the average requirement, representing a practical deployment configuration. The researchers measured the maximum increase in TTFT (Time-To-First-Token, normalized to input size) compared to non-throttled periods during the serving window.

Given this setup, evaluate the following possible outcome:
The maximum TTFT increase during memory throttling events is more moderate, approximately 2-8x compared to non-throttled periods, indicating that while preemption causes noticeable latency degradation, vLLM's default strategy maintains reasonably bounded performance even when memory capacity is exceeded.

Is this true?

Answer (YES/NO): NO